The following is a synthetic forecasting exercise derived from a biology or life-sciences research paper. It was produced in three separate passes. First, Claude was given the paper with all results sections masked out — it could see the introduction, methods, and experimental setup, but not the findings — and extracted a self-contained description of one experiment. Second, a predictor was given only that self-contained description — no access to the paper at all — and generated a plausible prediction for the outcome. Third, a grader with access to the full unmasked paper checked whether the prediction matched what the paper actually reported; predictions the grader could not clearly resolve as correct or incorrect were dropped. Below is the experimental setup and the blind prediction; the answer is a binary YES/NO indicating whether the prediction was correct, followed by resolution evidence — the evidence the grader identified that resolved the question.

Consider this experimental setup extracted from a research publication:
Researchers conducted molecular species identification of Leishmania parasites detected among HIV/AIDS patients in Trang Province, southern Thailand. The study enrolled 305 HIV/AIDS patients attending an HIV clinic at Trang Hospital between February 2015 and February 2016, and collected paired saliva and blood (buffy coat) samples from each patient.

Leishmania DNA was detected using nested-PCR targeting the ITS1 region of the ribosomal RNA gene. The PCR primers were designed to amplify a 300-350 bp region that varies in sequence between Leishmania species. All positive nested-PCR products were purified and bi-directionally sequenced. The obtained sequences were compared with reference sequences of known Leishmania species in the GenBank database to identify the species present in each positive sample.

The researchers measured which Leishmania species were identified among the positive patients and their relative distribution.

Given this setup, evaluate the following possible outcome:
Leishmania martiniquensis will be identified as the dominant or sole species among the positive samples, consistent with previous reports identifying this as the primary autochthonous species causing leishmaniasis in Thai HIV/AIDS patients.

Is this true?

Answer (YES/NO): NO